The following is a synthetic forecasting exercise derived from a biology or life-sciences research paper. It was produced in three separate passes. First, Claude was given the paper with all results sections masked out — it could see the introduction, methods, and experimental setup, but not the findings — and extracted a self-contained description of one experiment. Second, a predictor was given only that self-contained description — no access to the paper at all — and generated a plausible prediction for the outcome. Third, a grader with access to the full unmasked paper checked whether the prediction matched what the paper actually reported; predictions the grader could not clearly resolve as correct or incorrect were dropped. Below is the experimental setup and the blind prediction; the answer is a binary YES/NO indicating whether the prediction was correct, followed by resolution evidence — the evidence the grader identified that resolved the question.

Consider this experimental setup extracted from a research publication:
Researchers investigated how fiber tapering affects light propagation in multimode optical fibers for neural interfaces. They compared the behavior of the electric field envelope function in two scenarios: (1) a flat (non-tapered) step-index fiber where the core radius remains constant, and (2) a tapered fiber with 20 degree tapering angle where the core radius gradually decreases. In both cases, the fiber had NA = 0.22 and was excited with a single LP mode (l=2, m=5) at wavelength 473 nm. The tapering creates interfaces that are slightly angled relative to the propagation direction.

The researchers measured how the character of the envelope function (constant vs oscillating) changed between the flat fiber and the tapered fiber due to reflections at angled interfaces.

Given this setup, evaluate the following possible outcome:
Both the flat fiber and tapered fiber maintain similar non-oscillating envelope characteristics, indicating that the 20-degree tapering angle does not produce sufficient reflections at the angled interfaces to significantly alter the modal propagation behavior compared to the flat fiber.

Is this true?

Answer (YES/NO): NO